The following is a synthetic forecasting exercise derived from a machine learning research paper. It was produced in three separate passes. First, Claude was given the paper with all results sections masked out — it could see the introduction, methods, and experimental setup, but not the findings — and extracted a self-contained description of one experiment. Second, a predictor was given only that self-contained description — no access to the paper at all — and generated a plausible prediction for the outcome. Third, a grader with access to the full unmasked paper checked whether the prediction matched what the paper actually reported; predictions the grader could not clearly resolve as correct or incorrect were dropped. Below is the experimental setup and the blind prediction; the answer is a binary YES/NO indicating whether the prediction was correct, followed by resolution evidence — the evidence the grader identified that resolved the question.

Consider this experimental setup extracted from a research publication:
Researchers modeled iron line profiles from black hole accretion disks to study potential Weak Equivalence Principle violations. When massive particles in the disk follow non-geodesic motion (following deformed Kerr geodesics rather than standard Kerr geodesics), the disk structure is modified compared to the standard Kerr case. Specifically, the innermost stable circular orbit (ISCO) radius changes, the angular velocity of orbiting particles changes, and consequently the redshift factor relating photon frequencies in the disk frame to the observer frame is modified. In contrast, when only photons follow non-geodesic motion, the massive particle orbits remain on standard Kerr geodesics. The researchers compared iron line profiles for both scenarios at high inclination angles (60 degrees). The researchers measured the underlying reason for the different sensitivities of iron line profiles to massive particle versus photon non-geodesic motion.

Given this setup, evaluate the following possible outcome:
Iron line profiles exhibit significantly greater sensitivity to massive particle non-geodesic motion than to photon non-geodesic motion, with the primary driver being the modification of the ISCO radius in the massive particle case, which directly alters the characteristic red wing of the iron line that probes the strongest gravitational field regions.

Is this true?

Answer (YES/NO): YES